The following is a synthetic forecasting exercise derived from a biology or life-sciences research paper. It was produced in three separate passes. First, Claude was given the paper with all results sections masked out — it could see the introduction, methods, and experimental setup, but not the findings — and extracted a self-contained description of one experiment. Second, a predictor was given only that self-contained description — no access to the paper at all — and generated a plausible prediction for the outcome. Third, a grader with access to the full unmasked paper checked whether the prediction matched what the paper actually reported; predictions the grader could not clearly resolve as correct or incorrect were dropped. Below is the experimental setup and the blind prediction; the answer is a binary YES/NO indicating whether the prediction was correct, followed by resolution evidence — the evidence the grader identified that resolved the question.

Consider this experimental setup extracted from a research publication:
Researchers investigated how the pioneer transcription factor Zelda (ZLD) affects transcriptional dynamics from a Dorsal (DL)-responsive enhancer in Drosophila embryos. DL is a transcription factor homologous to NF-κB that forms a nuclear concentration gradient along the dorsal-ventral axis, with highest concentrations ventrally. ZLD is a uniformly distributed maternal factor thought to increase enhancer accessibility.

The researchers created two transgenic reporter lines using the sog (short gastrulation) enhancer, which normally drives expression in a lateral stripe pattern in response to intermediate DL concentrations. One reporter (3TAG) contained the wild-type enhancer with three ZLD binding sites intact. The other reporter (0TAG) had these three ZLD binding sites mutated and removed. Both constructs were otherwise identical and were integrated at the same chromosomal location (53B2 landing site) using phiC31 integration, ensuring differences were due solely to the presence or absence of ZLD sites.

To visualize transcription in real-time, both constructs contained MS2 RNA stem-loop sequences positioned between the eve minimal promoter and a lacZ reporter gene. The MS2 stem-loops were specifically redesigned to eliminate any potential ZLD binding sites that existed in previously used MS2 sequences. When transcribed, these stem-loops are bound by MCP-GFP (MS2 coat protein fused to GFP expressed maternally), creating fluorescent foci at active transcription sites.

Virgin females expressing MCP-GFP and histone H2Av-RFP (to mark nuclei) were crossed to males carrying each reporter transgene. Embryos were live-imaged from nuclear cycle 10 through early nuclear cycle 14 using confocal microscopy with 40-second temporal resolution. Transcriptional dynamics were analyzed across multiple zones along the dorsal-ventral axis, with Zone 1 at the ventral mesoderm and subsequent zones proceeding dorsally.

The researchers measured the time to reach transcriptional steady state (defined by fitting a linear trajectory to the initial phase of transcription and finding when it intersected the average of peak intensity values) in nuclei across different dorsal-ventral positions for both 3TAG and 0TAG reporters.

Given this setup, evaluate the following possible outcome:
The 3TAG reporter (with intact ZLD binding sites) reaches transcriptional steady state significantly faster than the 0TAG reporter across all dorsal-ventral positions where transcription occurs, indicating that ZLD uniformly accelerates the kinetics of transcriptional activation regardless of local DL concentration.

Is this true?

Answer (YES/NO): NO